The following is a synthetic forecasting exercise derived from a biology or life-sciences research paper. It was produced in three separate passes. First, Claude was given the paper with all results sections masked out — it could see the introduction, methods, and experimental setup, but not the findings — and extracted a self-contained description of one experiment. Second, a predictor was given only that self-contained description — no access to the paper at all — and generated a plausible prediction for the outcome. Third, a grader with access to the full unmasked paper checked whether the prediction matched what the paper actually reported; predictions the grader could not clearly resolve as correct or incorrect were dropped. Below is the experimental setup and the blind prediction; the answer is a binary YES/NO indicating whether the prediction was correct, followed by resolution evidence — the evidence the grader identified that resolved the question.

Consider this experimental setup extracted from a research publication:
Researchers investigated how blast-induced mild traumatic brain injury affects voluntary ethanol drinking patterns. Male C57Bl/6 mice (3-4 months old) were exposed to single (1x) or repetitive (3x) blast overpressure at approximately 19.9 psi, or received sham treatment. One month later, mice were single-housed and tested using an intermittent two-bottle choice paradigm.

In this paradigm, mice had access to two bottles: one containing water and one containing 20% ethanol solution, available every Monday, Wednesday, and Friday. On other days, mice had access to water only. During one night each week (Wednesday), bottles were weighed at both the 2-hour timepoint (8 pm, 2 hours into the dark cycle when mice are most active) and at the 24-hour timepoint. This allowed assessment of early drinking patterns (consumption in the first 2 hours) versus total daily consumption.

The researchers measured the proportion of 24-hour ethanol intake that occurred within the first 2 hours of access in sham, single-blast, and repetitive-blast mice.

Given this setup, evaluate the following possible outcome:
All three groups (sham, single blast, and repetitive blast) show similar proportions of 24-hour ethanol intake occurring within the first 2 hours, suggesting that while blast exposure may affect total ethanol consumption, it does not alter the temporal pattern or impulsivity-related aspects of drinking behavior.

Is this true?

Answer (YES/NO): NO